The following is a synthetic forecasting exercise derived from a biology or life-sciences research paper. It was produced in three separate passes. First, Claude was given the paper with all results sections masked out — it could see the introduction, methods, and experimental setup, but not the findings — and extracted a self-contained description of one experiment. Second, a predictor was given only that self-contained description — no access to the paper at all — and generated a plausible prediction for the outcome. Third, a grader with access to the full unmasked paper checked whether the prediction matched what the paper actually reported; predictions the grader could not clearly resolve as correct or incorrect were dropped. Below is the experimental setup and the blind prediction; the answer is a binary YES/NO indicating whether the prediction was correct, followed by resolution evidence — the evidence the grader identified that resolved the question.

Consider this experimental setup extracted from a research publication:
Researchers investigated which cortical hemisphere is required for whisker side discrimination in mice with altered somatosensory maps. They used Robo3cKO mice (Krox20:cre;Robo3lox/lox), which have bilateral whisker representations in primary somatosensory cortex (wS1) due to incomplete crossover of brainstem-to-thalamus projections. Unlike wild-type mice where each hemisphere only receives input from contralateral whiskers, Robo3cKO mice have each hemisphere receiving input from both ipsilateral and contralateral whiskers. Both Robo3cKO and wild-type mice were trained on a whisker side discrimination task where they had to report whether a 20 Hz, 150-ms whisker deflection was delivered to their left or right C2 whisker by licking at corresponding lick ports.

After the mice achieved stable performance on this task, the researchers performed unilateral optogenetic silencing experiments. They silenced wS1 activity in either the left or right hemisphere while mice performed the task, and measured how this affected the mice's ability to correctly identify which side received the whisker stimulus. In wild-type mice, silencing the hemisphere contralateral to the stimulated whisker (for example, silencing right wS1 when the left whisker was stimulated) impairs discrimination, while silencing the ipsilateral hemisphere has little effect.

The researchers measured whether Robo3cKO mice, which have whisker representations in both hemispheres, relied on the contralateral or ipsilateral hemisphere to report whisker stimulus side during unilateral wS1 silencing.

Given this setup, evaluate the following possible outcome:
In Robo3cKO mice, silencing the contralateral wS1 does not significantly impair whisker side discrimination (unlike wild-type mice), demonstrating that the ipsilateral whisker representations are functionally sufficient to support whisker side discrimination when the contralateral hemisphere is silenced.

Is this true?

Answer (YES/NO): NO